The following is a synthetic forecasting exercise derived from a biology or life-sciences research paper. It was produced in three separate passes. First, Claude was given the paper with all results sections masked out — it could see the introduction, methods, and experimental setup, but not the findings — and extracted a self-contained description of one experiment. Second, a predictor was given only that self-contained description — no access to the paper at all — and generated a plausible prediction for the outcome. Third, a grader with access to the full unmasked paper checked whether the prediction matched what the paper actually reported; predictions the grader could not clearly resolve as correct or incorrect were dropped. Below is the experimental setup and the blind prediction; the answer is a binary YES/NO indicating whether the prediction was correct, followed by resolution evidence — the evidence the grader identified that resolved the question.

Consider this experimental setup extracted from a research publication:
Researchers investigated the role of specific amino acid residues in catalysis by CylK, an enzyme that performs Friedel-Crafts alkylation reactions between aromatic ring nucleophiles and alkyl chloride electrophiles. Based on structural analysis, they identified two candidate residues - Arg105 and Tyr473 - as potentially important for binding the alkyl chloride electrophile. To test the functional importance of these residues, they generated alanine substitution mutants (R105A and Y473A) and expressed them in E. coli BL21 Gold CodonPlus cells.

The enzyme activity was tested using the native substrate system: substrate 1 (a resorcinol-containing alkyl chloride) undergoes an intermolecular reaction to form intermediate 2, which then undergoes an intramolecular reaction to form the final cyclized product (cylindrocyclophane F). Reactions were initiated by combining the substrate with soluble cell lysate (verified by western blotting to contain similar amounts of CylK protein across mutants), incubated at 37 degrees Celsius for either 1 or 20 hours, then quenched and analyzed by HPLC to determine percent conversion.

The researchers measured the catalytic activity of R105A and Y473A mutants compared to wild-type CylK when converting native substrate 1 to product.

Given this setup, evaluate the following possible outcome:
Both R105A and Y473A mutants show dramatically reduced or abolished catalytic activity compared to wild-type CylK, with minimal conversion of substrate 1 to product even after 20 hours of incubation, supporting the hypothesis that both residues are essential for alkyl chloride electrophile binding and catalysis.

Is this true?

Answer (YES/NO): YES